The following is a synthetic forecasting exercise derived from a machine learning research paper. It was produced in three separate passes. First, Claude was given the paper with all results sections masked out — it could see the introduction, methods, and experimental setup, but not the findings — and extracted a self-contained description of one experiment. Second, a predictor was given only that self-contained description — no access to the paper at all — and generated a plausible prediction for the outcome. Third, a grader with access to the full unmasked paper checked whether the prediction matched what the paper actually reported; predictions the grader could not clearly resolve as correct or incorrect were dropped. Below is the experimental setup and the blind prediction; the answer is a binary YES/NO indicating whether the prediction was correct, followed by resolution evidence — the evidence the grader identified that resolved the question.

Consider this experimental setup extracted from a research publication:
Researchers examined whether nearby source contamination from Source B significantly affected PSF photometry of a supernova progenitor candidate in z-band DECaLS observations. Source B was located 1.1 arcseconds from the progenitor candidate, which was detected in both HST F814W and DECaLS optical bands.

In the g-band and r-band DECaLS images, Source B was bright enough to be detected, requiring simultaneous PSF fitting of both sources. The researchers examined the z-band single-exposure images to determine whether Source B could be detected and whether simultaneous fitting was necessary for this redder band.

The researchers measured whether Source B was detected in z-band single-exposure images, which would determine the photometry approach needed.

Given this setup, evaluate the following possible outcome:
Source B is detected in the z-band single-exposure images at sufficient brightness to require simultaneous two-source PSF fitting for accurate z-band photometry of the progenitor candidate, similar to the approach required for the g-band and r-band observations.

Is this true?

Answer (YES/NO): NO